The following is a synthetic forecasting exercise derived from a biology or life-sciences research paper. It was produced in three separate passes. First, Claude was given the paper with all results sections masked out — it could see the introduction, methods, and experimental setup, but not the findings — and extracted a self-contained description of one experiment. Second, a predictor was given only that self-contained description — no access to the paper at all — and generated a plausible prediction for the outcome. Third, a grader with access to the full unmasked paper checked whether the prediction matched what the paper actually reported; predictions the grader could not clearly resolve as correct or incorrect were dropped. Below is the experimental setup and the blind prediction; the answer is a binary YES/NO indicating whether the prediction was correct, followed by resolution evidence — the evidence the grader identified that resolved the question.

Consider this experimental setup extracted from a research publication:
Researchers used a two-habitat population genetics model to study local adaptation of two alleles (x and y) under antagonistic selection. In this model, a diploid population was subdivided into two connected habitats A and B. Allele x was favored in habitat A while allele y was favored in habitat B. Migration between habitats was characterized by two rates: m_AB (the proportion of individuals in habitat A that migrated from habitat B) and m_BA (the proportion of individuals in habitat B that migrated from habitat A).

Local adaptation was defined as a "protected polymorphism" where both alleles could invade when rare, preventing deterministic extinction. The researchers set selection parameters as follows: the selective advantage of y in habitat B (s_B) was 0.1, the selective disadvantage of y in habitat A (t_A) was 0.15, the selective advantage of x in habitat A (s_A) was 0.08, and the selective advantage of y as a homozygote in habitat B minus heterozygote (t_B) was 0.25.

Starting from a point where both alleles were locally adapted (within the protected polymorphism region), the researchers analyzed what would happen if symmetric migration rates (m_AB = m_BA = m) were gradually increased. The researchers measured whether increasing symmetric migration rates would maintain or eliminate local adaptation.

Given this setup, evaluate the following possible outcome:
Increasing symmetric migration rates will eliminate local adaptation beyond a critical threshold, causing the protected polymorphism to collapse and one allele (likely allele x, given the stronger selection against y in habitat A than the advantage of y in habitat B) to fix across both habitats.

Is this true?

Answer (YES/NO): NO